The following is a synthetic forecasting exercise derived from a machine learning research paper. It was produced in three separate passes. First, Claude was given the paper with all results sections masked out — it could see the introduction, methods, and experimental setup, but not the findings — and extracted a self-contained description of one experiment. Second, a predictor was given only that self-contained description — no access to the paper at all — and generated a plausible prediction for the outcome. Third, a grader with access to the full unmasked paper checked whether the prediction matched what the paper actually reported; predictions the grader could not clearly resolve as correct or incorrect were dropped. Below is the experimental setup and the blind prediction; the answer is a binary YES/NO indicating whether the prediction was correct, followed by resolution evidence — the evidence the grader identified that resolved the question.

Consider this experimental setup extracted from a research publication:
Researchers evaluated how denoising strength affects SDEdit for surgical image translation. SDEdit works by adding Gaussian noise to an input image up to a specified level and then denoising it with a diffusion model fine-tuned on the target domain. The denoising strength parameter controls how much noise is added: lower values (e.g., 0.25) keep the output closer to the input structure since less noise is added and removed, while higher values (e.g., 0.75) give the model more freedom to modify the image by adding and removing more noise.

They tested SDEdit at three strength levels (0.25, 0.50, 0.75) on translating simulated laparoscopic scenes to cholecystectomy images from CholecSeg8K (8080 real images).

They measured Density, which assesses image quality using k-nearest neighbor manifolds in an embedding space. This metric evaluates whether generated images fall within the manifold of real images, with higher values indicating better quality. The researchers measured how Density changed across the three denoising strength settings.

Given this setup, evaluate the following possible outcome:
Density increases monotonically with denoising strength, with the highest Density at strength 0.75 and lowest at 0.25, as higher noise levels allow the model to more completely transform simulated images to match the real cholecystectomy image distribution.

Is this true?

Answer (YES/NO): NO